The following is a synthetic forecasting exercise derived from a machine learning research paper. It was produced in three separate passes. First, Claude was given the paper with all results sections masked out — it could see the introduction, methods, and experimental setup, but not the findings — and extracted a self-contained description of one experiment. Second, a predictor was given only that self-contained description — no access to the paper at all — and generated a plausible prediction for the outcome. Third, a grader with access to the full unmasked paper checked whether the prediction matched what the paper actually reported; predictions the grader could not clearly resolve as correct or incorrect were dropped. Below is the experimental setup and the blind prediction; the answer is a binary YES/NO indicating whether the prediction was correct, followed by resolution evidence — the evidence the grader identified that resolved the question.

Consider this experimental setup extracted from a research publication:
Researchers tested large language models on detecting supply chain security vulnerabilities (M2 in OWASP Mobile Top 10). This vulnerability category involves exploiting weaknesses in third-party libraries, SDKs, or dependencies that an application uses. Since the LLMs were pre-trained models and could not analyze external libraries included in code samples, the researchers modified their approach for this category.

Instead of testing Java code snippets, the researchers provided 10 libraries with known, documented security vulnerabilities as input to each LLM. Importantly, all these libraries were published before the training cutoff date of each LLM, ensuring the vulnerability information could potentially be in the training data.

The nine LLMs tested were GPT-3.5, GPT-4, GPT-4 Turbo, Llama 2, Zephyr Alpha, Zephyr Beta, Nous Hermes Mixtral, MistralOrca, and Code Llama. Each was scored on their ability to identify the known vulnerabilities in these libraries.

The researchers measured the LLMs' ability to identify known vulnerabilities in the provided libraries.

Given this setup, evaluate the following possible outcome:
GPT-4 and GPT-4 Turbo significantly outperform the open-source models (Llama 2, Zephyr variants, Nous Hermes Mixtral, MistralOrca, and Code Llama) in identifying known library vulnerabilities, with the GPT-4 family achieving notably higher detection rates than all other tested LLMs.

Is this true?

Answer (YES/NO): NO